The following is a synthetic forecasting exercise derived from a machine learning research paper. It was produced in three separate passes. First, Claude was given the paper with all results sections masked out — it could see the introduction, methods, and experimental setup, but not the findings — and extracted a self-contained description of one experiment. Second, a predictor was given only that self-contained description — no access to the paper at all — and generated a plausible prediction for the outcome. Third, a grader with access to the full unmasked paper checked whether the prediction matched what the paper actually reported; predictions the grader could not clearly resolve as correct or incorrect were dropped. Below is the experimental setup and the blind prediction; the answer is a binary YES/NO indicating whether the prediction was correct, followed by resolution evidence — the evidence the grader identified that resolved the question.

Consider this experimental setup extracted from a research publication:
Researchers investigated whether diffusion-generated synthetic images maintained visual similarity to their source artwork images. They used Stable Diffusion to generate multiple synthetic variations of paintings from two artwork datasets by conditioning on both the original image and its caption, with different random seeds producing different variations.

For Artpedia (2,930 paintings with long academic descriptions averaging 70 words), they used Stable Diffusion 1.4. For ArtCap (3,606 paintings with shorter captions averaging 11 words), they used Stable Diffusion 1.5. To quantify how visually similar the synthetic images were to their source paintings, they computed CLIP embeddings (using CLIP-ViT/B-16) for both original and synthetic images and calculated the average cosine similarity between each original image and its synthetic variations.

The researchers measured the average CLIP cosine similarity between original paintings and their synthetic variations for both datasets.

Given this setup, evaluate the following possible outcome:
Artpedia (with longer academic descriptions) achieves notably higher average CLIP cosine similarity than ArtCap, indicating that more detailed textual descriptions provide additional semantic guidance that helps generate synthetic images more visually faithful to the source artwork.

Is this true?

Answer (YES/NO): YES